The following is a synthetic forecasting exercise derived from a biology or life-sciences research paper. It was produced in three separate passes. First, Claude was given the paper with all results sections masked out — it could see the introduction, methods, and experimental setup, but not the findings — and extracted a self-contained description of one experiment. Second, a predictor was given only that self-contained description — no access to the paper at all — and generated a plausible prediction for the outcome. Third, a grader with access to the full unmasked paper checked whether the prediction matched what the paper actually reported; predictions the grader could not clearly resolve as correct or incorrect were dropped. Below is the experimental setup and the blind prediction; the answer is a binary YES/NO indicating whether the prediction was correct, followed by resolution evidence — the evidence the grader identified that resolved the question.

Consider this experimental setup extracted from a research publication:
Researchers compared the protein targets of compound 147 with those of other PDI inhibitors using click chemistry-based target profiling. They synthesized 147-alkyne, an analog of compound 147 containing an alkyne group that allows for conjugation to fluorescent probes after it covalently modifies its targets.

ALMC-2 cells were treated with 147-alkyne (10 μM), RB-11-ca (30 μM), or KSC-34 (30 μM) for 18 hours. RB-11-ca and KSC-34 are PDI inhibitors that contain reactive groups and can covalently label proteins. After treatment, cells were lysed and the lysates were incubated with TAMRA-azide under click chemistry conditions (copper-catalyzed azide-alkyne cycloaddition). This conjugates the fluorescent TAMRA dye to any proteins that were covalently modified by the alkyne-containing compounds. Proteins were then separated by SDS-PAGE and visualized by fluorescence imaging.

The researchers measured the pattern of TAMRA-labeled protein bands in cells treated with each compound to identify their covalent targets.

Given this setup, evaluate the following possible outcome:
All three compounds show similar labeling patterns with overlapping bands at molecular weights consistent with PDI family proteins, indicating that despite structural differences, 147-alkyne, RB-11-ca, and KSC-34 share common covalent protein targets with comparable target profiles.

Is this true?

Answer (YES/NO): NO